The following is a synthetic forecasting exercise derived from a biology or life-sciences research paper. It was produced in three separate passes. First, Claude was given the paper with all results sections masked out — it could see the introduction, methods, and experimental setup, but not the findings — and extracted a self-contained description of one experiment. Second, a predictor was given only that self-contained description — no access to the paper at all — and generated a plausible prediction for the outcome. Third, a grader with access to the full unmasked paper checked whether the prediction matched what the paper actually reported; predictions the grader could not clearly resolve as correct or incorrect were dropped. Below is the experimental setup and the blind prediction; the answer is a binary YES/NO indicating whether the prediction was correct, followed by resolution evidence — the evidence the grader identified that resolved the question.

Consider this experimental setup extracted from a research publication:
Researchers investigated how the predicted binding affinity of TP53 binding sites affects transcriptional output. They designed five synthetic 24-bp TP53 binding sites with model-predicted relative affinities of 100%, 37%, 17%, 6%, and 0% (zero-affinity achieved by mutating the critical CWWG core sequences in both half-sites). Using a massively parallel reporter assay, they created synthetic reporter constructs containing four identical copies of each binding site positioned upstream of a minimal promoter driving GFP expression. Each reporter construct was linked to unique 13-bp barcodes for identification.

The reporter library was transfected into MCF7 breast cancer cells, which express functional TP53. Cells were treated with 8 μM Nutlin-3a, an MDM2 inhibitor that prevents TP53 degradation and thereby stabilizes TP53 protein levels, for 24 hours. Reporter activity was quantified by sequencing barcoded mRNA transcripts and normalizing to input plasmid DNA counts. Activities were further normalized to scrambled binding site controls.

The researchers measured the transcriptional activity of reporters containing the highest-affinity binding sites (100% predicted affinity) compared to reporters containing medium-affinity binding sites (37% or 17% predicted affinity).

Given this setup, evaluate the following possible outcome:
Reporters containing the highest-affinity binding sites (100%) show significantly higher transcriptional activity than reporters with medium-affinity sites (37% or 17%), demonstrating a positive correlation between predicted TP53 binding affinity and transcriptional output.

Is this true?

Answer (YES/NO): NO